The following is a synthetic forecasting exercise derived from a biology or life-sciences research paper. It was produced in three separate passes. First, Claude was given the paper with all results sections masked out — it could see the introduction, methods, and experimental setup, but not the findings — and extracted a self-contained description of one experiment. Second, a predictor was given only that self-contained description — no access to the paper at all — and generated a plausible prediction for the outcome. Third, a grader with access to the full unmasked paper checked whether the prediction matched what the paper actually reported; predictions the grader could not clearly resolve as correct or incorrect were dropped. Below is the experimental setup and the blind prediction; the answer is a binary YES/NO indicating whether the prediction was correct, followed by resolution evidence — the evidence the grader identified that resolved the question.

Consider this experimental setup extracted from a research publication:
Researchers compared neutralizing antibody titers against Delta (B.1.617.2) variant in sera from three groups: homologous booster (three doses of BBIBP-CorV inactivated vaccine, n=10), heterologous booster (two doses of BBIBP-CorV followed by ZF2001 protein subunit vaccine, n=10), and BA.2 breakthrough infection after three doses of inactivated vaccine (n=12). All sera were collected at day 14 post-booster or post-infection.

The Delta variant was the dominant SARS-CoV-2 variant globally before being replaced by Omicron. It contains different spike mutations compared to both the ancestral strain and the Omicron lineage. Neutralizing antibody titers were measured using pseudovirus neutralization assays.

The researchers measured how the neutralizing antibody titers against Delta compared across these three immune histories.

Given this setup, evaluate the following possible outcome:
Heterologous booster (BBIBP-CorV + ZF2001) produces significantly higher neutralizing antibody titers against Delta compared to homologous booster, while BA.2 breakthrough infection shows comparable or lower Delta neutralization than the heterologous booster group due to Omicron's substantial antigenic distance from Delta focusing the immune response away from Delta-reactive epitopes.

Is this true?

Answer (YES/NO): NO